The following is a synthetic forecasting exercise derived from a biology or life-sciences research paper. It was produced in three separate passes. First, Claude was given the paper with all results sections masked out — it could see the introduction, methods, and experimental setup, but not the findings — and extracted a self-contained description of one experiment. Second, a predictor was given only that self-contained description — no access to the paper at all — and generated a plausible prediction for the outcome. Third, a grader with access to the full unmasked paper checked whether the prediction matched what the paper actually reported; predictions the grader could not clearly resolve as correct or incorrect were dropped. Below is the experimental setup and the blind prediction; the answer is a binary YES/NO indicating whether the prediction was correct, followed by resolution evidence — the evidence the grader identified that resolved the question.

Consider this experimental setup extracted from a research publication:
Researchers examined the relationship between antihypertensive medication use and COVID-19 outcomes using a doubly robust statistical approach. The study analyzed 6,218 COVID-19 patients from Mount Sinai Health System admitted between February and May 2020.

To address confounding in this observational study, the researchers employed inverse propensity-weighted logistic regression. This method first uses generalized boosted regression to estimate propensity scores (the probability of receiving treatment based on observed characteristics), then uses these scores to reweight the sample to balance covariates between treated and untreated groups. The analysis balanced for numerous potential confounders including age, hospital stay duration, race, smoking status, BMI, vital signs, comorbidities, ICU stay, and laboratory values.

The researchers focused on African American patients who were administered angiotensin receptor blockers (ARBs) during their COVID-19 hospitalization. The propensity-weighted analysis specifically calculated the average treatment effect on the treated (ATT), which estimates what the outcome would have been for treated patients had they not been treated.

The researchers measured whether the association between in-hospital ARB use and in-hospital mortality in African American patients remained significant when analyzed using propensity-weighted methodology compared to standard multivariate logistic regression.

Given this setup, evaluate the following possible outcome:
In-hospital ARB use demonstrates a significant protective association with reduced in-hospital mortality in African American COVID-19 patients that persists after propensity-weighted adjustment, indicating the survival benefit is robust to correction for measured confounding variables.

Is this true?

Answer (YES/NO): YES